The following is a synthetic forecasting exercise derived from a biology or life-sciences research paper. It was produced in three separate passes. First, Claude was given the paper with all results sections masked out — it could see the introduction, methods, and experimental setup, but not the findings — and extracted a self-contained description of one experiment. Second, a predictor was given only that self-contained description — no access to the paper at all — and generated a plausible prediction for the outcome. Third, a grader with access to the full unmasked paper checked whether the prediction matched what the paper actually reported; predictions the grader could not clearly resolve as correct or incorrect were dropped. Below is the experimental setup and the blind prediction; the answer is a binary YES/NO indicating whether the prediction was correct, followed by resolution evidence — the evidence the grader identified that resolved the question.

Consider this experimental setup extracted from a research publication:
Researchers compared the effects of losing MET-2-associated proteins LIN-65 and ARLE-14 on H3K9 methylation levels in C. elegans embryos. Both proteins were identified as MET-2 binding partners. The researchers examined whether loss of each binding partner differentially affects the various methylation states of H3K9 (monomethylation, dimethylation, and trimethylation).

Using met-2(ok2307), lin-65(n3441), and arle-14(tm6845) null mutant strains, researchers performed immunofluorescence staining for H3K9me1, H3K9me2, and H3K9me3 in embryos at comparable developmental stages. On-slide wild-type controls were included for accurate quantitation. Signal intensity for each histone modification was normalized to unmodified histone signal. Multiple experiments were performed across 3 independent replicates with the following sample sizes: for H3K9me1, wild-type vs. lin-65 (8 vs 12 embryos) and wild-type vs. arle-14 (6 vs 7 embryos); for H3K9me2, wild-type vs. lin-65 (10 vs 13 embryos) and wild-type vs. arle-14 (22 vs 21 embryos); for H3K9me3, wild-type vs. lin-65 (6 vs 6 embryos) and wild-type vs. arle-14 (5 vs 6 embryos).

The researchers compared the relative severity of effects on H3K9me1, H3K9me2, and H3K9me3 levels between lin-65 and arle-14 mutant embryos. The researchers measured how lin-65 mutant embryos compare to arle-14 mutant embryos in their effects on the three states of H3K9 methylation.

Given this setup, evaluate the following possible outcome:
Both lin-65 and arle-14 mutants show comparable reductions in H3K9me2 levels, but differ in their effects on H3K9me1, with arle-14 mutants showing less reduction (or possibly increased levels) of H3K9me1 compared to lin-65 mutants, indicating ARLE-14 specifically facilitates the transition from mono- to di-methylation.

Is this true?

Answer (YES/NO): NO